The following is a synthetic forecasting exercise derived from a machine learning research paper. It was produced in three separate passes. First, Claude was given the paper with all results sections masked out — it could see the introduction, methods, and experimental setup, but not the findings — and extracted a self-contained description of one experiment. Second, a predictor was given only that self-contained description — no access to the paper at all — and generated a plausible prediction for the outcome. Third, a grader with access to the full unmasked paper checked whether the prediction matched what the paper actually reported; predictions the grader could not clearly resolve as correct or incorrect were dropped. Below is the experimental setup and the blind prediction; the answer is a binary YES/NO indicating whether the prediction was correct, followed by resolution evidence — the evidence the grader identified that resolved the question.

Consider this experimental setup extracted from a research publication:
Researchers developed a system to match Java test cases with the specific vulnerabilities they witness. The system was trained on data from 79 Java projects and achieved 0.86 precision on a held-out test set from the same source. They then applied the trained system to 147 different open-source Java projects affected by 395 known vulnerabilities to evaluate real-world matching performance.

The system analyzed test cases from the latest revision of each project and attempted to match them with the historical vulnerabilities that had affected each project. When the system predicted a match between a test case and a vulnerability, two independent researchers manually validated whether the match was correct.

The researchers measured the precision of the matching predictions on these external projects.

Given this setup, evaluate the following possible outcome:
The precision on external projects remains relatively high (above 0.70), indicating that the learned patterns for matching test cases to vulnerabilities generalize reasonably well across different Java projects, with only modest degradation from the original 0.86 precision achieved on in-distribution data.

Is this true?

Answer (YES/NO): NO